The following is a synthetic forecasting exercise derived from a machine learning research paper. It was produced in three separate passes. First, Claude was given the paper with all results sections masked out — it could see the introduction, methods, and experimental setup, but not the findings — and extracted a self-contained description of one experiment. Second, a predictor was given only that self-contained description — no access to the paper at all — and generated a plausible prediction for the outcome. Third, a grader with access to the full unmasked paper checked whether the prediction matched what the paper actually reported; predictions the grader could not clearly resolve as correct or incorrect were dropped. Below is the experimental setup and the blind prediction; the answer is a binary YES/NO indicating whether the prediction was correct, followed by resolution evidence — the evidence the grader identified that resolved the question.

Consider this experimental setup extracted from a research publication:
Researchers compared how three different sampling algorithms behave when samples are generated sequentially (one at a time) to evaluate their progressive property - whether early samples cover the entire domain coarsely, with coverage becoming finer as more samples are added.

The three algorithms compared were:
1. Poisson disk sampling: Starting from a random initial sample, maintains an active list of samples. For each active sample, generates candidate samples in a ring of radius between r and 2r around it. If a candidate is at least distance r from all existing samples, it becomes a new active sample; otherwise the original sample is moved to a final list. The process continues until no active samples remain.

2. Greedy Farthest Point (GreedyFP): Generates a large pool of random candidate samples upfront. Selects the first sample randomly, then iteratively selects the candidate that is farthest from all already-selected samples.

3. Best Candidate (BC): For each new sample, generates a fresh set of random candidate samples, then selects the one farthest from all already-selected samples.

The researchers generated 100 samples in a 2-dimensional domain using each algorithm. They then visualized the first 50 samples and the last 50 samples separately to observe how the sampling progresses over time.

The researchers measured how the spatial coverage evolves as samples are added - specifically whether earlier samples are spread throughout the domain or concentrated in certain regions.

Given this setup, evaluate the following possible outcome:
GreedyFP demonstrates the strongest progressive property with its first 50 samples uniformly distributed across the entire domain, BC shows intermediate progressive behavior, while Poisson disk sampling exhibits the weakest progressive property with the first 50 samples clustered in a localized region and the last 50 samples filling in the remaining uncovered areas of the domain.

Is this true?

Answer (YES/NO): NO